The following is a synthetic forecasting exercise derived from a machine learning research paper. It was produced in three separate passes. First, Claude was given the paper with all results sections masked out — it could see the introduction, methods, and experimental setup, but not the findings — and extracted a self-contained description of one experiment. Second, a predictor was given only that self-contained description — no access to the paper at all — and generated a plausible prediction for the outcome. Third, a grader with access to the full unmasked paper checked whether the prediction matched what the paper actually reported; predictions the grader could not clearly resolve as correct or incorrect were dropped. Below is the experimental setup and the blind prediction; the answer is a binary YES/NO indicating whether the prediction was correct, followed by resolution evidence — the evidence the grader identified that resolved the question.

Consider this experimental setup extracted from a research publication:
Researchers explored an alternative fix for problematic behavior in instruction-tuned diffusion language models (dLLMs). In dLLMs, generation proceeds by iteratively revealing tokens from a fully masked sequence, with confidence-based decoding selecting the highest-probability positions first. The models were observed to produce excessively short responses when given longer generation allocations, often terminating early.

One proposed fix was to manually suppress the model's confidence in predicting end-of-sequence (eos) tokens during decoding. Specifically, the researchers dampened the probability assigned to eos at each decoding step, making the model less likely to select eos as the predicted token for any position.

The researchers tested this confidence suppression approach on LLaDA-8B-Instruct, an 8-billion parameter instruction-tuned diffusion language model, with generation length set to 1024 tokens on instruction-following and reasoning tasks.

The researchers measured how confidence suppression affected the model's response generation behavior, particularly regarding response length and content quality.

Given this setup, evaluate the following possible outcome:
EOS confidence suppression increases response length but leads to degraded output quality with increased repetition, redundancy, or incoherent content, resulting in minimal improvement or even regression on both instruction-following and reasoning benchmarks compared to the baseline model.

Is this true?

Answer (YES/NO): YES